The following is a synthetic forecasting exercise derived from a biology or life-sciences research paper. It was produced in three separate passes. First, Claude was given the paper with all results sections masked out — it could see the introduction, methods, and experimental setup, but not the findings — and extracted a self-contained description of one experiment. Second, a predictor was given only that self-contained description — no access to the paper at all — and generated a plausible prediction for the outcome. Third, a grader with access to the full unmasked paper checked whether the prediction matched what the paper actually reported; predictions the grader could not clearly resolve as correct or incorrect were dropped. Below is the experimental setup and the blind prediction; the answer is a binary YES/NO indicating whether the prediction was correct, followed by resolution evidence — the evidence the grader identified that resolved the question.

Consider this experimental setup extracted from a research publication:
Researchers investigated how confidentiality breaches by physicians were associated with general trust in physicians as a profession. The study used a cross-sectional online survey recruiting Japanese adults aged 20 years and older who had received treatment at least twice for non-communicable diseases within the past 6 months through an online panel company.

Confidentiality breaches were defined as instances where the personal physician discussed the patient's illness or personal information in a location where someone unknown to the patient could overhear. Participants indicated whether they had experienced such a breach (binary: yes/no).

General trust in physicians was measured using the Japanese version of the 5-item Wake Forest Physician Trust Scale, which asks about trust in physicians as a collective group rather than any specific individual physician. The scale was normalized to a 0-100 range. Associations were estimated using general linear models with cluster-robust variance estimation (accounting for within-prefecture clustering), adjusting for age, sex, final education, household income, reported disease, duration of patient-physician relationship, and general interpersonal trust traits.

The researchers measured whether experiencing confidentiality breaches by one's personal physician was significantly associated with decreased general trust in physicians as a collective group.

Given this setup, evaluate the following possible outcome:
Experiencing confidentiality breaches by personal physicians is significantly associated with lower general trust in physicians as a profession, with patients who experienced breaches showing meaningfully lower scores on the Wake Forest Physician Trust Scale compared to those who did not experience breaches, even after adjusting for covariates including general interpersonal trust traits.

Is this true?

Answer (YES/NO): NO